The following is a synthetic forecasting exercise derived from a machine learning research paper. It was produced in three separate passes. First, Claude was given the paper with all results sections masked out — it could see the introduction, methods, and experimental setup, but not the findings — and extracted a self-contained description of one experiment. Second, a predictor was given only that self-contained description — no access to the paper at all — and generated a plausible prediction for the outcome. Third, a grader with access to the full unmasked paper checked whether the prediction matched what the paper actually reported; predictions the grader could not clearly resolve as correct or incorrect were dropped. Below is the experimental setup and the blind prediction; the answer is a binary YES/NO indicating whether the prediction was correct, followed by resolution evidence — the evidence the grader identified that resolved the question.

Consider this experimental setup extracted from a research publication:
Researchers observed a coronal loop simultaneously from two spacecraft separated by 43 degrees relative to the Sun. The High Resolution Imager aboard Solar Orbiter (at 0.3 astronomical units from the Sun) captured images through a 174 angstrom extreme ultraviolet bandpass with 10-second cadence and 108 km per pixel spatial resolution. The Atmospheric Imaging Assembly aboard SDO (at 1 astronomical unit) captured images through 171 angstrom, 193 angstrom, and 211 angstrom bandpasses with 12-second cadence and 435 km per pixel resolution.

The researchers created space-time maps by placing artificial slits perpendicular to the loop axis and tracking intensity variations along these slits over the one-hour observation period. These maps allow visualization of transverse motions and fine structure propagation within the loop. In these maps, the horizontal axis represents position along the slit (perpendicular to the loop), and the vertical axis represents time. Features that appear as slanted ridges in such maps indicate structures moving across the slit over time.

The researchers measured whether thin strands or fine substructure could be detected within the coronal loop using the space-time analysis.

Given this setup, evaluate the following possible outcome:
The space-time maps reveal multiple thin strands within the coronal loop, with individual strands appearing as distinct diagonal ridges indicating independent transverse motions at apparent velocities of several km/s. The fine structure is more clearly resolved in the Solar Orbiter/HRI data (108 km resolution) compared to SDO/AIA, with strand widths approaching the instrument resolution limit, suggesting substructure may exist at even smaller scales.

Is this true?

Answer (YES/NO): NO